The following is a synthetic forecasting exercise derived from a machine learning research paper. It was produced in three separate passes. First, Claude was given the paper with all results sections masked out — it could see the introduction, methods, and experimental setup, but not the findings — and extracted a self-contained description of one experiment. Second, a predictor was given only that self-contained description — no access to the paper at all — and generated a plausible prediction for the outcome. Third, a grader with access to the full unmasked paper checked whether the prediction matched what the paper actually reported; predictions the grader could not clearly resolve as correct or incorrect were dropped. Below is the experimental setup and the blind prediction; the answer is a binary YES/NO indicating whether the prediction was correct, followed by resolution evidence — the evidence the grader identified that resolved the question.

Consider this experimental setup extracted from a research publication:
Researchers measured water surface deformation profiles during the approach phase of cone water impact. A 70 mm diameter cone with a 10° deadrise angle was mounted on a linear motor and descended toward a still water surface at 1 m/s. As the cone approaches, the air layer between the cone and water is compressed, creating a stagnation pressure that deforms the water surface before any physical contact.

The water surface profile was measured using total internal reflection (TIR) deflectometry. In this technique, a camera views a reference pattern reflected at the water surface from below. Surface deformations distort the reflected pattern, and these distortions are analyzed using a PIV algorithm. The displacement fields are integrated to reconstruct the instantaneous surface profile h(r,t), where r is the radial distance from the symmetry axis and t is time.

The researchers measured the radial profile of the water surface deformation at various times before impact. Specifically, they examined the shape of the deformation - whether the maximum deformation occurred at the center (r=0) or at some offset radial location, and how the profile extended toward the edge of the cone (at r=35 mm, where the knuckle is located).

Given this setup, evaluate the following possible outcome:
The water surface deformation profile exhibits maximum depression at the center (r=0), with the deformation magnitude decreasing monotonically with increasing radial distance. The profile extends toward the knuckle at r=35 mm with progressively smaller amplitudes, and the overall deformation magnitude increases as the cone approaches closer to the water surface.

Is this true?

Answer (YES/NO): YES